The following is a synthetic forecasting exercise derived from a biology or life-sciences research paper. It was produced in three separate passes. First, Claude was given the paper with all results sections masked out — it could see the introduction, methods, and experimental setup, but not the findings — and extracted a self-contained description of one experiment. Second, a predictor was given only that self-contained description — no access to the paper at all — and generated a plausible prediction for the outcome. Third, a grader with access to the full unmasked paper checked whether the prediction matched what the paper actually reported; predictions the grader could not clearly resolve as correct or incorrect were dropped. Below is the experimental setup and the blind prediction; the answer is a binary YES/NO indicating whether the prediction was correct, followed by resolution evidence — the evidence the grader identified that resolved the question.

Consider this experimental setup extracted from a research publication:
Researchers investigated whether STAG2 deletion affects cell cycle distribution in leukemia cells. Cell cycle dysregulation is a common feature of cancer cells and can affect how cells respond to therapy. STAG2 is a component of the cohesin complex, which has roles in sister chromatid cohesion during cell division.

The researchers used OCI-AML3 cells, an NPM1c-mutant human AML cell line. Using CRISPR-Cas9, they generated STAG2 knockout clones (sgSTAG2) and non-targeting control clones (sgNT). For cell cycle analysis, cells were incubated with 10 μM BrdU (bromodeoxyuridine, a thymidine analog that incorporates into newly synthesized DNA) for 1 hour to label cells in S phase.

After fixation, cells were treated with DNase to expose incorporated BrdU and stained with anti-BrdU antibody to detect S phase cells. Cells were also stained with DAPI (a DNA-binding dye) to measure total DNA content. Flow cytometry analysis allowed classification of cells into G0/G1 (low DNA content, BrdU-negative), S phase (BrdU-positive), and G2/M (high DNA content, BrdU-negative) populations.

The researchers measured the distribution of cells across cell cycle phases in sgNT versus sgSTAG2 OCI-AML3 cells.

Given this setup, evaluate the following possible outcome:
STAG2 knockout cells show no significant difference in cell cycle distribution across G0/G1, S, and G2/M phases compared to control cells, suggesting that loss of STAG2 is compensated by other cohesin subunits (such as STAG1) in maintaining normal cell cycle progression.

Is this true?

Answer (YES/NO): NO